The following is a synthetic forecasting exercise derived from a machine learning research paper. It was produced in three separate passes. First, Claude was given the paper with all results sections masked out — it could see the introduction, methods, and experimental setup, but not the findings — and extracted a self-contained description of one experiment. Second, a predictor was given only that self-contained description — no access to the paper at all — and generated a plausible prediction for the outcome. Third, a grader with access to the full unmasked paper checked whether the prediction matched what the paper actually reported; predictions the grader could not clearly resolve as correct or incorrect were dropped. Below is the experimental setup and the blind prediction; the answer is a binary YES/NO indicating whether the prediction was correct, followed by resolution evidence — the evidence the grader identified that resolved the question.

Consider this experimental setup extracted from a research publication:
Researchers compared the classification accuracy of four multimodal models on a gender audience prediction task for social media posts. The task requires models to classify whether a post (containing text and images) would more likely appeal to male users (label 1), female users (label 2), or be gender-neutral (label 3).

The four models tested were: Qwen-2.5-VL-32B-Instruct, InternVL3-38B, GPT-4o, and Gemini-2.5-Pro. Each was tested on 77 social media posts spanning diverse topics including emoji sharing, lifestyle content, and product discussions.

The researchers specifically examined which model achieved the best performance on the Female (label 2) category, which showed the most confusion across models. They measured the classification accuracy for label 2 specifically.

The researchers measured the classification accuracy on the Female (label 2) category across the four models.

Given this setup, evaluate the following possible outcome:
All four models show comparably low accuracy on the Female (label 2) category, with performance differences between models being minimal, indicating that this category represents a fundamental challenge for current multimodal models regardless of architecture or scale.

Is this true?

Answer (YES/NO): NO